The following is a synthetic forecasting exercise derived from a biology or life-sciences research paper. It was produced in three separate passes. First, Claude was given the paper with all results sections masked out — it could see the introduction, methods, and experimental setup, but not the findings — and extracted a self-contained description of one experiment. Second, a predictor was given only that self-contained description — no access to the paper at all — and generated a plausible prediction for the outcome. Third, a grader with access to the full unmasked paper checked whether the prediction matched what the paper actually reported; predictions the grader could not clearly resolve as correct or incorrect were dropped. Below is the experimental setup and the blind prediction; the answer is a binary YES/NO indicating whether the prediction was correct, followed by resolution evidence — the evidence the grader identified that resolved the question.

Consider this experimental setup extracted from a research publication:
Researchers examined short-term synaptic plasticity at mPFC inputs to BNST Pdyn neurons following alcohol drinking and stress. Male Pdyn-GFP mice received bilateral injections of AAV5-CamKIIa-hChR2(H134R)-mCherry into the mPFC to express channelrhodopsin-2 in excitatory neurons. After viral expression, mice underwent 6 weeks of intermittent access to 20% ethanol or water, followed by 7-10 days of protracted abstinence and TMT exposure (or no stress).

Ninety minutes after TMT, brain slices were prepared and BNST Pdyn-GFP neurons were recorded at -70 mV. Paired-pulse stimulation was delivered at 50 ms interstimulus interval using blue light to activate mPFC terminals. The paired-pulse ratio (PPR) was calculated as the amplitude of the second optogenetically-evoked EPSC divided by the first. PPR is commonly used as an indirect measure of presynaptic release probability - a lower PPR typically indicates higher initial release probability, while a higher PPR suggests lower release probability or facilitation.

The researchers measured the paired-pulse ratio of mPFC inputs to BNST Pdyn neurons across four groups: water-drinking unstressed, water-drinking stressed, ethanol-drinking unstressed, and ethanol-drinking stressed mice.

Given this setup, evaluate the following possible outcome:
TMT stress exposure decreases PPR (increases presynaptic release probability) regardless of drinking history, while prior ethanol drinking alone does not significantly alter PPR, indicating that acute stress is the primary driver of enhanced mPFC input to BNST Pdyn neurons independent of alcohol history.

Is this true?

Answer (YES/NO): NO